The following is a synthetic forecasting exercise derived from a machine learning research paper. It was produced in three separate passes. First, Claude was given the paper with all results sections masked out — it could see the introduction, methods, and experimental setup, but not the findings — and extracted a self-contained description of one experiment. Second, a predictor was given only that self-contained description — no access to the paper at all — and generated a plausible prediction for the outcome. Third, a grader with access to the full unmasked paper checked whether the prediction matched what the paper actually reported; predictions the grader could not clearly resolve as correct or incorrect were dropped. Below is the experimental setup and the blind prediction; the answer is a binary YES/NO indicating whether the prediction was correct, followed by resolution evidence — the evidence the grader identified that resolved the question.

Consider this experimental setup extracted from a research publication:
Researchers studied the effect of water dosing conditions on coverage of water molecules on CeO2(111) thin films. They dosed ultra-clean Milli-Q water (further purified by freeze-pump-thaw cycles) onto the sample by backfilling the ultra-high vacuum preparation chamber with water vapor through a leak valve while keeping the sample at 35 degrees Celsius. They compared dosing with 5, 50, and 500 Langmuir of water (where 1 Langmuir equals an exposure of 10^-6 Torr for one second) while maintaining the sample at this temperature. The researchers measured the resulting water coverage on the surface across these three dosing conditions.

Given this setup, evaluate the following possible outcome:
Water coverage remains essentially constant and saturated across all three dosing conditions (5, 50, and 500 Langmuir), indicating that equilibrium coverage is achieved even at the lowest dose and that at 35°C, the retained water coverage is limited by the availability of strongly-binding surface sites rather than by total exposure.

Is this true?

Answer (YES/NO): YES